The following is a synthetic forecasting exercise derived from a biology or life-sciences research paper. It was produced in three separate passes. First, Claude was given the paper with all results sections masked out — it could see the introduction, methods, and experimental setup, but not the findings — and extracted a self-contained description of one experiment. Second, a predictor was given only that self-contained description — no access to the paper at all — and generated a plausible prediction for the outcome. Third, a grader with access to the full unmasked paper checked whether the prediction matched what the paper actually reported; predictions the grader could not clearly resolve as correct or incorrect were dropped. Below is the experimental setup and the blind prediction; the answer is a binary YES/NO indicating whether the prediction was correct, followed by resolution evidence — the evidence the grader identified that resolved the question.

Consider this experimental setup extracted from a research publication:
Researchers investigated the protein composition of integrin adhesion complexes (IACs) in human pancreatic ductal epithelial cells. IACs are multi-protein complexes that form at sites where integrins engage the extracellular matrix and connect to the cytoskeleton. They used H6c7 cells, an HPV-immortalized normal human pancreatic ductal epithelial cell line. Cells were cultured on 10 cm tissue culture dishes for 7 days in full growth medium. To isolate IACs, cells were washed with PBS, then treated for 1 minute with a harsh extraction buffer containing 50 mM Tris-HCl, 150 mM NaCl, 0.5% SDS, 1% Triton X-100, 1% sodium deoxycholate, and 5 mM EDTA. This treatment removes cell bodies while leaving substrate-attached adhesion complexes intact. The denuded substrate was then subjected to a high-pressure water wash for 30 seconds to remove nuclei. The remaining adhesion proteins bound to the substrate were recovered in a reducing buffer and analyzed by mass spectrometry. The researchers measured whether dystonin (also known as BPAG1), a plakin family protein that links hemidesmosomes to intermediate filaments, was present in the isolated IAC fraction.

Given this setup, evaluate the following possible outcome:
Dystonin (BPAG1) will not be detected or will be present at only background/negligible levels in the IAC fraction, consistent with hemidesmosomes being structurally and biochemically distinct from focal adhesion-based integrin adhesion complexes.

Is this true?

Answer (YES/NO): NO